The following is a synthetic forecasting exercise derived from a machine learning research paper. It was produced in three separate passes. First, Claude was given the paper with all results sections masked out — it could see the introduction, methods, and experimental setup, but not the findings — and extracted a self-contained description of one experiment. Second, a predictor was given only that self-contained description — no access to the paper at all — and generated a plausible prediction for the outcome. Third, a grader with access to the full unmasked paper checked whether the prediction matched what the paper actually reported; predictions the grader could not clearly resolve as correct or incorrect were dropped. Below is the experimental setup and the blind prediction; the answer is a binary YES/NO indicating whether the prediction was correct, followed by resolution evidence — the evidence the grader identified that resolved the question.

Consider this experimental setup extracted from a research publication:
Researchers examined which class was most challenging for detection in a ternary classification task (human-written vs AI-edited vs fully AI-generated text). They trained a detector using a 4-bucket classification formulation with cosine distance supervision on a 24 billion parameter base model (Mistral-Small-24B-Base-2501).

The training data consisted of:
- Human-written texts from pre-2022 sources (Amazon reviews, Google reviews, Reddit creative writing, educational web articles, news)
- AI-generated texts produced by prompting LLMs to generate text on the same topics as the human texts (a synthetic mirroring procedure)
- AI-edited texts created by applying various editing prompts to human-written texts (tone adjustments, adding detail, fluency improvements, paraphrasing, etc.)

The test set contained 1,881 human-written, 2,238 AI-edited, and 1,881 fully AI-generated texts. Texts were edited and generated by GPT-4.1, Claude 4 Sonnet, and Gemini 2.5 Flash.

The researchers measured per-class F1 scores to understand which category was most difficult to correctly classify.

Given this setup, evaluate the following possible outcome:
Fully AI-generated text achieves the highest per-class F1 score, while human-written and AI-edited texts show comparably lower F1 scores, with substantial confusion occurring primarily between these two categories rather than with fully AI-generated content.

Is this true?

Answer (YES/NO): NO